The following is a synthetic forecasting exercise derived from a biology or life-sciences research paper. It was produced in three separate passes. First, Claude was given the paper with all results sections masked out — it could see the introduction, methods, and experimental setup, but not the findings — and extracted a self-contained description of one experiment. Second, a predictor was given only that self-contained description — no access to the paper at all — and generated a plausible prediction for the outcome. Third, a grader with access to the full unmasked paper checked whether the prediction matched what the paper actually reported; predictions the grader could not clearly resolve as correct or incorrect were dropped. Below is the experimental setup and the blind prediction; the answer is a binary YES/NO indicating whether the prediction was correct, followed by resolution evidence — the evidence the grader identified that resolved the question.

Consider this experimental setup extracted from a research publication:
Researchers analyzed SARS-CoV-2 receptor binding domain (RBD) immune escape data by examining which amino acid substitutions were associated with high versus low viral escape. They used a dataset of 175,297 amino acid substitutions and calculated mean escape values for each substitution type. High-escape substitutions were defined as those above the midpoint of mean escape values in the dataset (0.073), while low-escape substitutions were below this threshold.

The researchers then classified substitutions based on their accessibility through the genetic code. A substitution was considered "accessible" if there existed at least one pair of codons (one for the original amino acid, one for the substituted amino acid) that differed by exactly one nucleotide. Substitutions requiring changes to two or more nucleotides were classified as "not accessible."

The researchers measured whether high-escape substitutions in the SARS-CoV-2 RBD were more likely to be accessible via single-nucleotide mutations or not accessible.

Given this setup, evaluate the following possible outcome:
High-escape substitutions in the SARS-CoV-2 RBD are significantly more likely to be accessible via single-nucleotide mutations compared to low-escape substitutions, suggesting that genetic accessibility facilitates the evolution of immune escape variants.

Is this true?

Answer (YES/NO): NO